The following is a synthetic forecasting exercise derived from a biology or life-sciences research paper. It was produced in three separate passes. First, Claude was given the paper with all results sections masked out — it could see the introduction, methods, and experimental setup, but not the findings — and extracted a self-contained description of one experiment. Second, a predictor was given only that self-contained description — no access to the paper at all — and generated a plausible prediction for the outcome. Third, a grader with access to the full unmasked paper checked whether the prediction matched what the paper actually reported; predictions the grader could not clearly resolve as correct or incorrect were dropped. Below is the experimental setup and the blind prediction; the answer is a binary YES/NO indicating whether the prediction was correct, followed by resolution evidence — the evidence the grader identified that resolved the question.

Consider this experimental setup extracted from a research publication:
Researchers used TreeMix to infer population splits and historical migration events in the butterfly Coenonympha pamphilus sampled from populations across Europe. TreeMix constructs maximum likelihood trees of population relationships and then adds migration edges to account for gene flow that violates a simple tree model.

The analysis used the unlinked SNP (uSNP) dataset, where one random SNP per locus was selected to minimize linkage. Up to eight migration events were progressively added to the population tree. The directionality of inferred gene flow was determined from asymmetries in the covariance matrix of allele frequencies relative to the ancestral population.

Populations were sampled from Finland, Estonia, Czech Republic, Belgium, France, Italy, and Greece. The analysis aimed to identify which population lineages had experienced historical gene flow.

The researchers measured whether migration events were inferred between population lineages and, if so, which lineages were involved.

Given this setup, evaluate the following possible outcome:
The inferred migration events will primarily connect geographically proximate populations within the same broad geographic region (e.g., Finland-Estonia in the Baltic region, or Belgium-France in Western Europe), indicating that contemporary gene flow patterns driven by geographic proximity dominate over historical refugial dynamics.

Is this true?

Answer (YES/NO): NO